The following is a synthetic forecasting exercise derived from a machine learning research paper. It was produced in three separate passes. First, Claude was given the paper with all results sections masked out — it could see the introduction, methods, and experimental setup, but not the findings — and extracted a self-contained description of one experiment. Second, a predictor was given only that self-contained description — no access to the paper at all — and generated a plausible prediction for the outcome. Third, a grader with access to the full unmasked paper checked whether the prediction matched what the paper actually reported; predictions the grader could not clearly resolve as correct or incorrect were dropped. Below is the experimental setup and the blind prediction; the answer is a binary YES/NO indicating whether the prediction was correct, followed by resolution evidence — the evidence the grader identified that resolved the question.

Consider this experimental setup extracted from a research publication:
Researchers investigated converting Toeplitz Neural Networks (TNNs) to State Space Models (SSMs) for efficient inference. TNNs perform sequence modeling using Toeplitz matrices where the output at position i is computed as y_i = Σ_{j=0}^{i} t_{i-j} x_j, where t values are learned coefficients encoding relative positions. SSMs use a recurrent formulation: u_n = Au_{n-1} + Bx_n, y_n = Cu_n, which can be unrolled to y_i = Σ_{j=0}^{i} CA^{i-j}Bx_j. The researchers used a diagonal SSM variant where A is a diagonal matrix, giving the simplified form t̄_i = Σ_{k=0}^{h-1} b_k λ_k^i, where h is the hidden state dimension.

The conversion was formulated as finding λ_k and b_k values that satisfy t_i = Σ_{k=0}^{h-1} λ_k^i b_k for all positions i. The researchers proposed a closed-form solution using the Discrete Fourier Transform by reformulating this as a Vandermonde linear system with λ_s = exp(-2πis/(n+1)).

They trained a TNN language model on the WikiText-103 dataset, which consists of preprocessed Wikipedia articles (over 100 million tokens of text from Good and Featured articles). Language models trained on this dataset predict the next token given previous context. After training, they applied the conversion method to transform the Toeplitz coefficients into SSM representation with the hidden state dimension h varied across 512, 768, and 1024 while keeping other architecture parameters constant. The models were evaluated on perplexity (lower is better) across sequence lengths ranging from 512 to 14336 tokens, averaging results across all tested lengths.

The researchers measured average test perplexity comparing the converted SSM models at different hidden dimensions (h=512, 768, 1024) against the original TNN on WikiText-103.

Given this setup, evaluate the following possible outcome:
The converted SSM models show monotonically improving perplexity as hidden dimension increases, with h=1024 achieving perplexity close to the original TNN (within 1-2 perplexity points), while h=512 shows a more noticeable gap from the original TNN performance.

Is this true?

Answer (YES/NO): YES